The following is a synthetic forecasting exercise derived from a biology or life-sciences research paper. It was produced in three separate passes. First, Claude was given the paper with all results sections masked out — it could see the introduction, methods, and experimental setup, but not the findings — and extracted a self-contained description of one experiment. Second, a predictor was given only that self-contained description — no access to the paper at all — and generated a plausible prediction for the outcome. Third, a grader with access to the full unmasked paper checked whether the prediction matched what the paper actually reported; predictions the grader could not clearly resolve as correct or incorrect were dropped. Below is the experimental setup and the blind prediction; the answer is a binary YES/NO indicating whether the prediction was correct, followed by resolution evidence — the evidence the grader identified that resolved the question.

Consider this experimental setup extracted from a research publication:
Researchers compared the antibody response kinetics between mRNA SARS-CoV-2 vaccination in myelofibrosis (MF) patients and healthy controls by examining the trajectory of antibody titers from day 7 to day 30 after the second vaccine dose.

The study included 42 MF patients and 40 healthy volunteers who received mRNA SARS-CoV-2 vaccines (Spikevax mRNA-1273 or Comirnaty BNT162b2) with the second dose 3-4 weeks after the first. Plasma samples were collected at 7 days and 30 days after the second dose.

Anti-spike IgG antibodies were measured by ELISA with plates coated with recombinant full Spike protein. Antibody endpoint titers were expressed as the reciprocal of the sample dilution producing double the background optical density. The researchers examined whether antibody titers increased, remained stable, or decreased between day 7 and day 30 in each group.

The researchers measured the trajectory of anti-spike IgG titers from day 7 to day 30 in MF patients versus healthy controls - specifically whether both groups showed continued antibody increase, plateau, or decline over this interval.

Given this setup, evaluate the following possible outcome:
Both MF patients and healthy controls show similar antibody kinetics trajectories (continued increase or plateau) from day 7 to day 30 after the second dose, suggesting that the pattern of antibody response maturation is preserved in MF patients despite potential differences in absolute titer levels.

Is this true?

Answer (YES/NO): NO